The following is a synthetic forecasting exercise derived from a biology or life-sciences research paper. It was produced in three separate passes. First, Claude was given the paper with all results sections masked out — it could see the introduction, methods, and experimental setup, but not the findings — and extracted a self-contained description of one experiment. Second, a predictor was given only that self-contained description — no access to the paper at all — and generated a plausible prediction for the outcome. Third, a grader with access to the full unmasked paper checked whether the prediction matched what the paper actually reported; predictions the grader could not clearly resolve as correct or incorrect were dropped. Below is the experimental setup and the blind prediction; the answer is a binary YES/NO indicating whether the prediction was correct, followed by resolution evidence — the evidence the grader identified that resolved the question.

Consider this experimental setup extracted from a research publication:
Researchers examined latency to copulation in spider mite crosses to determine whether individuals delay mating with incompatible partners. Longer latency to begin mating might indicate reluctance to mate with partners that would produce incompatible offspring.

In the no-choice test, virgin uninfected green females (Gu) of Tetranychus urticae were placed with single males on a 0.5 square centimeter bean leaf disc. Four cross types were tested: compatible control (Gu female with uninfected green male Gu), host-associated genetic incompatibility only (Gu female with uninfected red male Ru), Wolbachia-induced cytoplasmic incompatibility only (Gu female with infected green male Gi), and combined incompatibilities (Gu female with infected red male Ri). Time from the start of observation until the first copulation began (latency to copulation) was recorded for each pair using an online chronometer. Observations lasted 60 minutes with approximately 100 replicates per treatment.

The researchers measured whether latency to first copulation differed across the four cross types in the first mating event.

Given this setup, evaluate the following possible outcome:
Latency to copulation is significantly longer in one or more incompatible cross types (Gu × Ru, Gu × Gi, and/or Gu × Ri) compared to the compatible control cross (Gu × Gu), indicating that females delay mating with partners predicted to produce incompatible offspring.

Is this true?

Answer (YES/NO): NO